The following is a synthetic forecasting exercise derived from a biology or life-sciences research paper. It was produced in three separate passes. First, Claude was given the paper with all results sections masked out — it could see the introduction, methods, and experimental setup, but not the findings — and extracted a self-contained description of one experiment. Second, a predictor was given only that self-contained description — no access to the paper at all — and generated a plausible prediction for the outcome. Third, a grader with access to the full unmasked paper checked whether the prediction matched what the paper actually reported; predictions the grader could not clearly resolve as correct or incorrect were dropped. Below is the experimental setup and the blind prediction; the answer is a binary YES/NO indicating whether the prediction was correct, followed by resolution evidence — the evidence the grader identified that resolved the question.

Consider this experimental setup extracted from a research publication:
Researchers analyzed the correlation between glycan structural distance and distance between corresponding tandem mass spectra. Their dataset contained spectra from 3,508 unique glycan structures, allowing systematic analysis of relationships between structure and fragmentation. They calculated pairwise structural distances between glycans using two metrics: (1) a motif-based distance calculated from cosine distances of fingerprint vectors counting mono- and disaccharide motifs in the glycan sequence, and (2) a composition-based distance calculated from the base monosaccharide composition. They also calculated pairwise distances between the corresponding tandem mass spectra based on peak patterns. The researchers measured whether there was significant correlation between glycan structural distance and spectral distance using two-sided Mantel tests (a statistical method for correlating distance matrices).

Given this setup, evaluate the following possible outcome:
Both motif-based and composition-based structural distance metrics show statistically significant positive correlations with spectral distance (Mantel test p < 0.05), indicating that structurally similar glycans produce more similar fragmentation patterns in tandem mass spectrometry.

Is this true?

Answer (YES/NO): NO